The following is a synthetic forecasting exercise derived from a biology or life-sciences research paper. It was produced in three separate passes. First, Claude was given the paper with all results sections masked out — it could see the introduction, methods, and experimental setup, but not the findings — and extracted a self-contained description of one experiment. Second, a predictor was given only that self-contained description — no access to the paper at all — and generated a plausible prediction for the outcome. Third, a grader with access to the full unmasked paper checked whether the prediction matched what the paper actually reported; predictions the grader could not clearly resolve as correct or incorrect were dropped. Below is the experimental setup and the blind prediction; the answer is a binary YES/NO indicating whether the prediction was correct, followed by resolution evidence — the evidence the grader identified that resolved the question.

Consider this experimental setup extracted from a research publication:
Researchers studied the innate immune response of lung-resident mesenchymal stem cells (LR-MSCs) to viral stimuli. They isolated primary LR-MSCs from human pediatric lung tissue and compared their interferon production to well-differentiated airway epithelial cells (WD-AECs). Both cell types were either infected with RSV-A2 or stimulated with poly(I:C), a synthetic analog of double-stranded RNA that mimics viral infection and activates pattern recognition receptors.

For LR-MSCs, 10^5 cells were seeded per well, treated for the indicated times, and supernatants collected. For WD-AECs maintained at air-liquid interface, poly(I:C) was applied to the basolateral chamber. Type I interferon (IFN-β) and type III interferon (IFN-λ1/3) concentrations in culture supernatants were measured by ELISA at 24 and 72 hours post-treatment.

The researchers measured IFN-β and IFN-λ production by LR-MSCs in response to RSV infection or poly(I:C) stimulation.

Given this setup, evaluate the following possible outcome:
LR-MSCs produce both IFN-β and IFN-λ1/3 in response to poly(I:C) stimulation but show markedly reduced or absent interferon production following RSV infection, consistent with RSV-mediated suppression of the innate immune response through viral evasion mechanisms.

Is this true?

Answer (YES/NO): NO